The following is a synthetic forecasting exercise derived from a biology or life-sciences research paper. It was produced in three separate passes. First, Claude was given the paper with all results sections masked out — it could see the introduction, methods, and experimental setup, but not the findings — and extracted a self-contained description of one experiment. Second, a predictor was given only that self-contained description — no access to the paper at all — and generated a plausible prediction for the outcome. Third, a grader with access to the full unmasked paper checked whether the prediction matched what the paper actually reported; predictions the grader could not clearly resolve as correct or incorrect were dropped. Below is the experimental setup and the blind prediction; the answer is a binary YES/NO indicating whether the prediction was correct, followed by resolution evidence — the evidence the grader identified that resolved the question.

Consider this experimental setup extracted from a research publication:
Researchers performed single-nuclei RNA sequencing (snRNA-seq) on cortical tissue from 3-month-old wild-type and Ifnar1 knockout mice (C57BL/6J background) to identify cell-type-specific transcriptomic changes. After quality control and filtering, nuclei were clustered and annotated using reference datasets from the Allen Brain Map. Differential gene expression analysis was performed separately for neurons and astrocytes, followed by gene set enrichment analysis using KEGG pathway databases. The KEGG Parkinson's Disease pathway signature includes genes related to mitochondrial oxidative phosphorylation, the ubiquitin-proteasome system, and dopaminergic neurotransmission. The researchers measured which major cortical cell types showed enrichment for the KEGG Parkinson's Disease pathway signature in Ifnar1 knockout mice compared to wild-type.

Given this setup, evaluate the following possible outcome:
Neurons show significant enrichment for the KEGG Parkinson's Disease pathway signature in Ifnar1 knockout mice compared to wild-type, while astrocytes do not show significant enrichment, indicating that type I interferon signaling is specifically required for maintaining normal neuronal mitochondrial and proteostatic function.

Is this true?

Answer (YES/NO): YES